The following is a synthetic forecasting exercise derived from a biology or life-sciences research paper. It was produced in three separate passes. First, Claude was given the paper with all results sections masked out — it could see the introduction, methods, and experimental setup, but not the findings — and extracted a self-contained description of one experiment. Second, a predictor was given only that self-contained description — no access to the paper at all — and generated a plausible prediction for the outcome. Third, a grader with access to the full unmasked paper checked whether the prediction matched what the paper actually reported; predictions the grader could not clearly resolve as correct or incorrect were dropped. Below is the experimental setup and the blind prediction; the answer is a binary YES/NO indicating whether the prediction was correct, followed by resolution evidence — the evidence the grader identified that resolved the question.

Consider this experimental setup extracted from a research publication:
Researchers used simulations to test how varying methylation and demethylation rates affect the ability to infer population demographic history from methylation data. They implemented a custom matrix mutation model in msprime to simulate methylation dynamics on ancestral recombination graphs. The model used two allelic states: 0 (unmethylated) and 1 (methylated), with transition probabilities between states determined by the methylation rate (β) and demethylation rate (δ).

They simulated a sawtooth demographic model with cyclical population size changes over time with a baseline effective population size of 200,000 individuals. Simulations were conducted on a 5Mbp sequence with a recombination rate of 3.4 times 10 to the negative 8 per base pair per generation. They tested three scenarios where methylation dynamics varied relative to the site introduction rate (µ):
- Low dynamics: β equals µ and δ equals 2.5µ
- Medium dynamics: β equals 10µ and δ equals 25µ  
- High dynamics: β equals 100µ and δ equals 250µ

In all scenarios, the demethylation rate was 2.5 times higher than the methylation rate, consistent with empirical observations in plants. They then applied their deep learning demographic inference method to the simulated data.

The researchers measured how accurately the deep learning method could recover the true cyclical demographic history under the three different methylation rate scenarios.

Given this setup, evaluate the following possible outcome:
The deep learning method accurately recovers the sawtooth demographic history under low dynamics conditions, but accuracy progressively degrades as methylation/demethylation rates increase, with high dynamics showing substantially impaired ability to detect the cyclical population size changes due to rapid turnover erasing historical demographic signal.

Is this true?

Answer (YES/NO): YES